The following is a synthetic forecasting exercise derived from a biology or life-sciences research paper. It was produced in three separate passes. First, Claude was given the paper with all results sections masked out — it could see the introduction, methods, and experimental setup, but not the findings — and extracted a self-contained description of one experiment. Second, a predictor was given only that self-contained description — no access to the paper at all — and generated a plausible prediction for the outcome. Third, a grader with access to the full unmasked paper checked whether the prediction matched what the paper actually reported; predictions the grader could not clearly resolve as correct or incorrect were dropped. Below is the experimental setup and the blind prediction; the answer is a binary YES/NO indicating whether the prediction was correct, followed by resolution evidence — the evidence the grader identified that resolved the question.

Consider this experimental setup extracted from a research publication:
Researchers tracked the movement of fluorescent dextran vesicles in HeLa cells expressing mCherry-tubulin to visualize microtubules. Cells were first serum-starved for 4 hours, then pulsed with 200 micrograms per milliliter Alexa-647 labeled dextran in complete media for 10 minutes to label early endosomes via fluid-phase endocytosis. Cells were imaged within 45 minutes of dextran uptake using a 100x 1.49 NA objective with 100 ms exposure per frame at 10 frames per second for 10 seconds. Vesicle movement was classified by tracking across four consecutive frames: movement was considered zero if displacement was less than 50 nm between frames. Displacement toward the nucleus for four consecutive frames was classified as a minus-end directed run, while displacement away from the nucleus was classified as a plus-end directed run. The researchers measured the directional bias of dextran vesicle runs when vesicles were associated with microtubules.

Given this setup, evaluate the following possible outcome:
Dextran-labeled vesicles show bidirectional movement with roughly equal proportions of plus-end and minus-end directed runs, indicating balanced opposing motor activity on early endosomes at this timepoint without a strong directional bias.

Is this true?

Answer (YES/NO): NO